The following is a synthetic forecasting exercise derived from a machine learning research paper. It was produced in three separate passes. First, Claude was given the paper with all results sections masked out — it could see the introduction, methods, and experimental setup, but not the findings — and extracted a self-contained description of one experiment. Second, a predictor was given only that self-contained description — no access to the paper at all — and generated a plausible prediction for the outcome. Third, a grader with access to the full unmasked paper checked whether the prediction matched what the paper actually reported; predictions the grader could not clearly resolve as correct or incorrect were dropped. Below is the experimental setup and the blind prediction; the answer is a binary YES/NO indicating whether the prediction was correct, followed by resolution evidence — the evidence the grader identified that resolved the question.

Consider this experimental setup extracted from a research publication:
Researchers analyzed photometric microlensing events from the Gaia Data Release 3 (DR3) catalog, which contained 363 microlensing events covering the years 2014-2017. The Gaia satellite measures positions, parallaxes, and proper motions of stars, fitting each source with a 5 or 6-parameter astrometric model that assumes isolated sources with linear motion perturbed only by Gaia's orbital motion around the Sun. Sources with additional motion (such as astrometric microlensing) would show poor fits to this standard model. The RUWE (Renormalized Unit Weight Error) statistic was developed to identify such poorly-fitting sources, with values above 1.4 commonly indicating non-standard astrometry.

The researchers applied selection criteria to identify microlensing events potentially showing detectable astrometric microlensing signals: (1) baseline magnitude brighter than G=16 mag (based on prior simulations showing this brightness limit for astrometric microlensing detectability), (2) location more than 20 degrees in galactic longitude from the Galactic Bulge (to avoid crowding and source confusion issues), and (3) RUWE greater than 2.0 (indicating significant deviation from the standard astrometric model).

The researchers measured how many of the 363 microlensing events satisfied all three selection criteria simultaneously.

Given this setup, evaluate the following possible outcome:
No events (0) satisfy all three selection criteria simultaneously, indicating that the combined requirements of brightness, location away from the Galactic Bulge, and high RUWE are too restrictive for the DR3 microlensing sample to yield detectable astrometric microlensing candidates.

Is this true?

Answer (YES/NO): NO